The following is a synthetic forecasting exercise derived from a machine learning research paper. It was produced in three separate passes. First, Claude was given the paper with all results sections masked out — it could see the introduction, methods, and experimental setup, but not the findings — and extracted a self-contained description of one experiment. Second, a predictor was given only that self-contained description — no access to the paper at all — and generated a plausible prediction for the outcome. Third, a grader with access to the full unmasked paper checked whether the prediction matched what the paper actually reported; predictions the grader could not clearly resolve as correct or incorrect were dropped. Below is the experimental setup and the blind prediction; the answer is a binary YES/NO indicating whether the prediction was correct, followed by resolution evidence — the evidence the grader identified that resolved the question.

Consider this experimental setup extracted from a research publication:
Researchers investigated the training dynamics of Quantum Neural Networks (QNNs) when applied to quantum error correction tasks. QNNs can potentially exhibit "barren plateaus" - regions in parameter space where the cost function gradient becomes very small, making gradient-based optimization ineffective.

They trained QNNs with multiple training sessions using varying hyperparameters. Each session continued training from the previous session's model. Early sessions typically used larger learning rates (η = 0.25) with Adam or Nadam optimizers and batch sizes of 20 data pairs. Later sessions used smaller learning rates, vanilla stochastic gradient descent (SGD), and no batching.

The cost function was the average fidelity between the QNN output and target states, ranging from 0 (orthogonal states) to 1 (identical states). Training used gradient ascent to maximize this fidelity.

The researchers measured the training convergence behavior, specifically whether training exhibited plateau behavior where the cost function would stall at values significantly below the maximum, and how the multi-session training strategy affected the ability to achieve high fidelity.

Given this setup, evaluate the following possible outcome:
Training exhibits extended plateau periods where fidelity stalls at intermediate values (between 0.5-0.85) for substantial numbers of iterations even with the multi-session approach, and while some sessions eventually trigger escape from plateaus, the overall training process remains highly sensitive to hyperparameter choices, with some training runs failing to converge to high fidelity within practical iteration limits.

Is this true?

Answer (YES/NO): NO